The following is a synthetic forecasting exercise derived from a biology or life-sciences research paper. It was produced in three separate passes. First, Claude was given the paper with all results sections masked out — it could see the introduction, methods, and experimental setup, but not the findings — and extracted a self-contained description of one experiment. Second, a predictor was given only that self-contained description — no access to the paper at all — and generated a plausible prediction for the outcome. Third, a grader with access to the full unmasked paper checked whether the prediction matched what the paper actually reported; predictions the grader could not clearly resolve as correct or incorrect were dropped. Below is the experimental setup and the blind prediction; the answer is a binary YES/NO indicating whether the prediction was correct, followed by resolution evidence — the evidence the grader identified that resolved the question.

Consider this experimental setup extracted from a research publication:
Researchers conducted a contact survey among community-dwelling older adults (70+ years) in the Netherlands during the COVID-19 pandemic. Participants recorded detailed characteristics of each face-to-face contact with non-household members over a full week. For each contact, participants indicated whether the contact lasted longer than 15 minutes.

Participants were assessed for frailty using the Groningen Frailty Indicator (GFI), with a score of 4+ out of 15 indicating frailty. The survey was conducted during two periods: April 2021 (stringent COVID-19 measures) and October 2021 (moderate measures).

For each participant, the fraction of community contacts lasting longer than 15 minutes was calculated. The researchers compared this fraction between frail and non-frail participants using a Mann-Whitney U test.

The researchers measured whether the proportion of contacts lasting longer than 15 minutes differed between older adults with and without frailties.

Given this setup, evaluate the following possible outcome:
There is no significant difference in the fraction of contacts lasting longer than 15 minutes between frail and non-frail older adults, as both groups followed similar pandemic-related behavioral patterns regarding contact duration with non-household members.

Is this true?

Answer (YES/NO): YES